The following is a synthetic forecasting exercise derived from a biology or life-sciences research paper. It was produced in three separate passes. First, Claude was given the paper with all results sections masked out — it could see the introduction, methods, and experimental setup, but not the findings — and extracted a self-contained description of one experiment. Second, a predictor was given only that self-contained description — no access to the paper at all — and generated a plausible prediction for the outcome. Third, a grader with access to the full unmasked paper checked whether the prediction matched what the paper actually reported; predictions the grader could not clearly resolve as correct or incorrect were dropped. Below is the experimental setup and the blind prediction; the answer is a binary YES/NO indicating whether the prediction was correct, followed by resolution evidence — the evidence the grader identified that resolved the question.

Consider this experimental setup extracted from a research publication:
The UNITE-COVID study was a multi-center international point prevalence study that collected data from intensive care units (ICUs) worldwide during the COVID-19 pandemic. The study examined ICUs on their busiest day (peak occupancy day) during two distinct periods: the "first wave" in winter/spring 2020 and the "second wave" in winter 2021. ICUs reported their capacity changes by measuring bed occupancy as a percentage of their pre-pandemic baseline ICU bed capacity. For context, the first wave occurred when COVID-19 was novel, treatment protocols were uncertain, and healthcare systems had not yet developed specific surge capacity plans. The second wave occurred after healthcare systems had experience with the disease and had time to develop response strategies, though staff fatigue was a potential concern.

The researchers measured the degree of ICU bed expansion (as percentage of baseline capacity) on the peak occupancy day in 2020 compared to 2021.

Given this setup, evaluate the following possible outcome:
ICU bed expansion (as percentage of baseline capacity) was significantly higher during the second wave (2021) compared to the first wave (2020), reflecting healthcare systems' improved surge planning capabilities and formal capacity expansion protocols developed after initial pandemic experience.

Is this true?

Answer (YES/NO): YES